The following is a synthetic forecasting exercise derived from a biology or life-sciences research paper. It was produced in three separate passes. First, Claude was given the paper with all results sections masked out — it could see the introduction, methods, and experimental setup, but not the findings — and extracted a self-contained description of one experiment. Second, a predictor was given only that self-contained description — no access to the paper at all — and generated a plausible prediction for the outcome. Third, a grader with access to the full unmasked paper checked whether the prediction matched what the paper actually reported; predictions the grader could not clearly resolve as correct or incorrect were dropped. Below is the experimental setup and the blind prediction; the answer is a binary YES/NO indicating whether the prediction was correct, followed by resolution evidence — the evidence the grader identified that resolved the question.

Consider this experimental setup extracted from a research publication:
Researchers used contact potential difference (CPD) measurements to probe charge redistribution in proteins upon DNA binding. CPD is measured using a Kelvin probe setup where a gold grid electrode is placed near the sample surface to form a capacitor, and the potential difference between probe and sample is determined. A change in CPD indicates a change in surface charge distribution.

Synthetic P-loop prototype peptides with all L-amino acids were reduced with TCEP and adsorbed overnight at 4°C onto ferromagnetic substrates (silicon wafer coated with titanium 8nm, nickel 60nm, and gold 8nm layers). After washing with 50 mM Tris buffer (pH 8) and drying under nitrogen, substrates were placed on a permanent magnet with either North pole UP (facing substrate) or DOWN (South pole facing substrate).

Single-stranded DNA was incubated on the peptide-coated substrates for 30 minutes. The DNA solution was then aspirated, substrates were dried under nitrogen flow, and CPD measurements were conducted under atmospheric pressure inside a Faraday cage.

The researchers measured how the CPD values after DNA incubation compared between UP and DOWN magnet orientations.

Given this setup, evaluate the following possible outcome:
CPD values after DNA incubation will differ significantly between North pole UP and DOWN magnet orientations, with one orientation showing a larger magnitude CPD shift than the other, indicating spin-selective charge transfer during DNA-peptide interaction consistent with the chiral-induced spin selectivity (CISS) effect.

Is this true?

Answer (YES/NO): YES